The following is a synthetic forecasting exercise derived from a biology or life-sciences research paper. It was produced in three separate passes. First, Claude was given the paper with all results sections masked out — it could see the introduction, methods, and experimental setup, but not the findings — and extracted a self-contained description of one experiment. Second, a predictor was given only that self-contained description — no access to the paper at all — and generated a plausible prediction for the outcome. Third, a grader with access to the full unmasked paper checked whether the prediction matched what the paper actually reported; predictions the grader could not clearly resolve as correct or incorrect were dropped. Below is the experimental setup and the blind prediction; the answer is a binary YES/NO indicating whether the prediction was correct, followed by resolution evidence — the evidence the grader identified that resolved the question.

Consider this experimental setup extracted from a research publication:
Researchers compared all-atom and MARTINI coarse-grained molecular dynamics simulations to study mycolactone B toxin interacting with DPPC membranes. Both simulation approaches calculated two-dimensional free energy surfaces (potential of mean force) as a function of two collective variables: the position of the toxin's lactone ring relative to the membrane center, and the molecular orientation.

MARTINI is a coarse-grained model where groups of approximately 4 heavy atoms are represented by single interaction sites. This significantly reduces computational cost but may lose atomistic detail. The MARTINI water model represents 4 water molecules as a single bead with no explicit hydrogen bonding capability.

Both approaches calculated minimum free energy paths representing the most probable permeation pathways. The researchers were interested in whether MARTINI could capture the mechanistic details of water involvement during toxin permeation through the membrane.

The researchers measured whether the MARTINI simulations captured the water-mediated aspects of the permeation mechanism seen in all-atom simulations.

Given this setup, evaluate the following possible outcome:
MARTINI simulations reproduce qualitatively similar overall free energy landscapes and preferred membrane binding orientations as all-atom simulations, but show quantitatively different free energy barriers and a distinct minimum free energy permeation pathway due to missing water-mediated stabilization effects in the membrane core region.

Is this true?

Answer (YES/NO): NO